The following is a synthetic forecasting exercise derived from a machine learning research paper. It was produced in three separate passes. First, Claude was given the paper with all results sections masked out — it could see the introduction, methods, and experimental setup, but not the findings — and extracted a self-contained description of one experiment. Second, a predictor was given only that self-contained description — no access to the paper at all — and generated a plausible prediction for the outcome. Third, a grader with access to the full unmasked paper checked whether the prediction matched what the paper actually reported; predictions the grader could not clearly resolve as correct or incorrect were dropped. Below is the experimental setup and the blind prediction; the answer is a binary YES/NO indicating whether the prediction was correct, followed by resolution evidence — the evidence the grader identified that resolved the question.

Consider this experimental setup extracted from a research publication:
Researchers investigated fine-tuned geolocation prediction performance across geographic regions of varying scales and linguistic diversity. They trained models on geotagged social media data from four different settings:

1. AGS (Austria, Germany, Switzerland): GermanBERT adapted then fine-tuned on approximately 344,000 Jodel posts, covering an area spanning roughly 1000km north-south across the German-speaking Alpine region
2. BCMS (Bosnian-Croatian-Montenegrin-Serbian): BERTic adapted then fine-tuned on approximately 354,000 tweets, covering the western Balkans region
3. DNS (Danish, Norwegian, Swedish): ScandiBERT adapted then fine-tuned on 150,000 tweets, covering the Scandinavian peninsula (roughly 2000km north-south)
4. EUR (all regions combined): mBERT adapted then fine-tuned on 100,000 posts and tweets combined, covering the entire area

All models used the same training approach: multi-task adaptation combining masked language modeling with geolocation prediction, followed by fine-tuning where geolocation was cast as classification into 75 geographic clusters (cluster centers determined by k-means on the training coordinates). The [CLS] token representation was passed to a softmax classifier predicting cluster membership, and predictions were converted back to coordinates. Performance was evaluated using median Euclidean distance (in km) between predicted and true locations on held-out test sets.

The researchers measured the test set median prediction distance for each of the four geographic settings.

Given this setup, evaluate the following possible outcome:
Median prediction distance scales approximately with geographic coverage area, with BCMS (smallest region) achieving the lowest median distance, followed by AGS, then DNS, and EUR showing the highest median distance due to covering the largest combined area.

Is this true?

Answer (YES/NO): NO